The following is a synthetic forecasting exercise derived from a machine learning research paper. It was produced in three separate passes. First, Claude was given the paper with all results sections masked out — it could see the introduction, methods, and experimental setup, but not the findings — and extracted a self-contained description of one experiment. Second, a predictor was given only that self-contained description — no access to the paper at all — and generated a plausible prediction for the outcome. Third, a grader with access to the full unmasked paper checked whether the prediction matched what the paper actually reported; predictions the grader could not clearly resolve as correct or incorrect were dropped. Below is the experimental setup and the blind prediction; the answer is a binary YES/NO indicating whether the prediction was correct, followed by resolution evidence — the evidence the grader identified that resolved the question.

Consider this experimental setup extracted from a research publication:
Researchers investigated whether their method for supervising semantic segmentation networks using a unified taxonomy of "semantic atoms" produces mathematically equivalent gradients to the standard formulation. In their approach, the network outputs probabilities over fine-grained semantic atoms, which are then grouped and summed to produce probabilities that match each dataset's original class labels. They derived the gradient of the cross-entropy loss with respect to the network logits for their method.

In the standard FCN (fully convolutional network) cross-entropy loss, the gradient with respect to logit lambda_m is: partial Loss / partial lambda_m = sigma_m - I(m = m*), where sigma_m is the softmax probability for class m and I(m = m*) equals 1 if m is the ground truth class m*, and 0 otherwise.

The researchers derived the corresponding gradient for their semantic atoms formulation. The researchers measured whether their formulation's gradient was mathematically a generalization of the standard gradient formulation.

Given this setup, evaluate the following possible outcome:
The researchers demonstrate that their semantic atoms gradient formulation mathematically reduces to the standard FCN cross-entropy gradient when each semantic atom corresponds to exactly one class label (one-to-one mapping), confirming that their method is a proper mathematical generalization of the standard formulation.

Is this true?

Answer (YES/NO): YES